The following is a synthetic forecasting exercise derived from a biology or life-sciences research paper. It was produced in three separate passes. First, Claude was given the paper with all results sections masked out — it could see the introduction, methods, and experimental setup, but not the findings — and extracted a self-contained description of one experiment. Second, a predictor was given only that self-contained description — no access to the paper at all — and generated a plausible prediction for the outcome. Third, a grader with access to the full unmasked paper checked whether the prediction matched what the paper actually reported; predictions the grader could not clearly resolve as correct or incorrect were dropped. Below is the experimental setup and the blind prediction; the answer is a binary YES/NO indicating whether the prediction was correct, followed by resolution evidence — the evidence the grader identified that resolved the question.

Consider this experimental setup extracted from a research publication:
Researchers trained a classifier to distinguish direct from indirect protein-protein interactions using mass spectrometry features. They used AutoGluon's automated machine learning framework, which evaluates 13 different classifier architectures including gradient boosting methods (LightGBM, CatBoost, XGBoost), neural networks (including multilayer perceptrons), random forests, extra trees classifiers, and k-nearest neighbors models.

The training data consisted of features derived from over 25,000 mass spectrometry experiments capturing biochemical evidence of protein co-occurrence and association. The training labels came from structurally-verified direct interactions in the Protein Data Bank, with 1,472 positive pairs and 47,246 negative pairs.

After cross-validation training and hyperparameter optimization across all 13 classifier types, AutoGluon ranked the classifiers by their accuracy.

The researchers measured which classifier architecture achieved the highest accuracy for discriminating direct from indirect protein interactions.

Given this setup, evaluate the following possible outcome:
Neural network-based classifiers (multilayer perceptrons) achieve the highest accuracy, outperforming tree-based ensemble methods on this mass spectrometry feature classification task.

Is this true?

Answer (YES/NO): NO